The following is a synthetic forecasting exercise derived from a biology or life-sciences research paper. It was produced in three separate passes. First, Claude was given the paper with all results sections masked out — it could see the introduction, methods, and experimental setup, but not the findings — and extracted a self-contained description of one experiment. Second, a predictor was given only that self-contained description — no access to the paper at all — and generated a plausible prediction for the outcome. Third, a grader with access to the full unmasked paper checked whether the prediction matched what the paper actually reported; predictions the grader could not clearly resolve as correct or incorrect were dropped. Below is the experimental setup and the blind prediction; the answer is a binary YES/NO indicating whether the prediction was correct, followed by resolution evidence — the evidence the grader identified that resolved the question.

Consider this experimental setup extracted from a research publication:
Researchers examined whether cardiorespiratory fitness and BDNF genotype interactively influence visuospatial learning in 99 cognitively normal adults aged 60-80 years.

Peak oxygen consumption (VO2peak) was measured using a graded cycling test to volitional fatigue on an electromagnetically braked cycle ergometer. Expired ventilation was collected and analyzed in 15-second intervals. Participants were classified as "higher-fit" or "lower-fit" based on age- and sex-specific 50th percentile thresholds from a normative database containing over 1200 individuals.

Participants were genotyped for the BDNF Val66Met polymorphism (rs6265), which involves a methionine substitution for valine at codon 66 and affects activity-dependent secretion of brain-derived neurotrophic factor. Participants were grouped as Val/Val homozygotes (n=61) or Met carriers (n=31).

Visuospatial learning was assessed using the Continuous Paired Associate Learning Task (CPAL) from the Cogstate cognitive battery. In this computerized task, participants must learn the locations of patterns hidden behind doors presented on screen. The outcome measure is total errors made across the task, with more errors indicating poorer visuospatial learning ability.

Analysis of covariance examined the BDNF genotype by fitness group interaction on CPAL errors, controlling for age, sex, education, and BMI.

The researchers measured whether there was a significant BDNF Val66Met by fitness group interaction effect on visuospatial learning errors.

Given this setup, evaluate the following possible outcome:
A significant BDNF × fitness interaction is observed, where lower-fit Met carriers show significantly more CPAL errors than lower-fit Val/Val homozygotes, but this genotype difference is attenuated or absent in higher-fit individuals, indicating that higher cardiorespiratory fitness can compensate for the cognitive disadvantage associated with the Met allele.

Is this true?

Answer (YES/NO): YES